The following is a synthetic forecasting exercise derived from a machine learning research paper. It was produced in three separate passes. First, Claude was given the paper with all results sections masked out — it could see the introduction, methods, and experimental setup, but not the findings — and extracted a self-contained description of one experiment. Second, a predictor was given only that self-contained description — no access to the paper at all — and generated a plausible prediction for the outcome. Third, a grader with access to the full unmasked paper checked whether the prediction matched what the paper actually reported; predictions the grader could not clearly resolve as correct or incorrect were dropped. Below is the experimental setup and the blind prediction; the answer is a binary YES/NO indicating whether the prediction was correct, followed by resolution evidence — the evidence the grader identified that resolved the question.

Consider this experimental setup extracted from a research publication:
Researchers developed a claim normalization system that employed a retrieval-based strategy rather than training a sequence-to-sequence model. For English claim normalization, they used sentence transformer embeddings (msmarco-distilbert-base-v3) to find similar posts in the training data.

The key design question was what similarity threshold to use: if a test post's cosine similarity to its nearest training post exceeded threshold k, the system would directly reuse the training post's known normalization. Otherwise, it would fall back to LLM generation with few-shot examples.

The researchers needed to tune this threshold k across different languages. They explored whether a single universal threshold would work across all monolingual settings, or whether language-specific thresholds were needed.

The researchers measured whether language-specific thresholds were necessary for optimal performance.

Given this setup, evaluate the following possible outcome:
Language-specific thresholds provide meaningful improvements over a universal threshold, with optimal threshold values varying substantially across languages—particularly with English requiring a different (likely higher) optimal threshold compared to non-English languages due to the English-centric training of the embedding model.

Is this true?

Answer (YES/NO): NO